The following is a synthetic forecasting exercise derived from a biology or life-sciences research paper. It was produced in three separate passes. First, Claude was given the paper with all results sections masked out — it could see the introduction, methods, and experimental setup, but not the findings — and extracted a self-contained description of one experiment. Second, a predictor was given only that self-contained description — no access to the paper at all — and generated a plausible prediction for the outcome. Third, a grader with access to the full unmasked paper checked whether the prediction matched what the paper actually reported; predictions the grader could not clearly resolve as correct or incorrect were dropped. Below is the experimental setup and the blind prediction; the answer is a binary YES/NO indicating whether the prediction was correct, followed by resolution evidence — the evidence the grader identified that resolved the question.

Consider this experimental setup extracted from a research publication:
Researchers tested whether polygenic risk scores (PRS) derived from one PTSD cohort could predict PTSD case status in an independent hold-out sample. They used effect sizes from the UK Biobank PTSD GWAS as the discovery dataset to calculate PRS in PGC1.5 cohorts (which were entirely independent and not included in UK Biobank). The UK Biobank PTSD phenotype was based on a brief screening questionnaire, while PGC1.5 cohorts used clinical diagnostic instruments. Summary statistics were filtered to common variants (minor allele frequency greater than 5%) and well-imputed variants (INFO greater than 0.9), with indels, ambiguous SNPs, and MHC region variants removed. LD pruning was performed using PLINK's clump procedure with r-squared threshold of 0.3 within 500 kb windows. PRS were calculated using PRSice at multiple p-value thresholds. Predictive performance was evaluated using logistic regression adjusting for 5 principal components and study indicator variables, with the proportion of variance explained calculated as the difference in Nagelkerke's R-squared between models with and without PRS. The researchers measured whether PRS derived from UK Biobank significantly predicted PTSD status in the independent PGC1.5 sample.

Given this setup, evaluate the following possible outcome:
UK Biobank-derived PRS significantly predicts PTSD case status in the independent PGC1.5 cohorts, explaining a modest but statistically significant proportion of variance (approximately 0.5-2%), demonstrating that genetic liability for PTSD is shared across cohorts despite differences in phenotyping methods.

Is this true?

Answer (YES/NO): NO